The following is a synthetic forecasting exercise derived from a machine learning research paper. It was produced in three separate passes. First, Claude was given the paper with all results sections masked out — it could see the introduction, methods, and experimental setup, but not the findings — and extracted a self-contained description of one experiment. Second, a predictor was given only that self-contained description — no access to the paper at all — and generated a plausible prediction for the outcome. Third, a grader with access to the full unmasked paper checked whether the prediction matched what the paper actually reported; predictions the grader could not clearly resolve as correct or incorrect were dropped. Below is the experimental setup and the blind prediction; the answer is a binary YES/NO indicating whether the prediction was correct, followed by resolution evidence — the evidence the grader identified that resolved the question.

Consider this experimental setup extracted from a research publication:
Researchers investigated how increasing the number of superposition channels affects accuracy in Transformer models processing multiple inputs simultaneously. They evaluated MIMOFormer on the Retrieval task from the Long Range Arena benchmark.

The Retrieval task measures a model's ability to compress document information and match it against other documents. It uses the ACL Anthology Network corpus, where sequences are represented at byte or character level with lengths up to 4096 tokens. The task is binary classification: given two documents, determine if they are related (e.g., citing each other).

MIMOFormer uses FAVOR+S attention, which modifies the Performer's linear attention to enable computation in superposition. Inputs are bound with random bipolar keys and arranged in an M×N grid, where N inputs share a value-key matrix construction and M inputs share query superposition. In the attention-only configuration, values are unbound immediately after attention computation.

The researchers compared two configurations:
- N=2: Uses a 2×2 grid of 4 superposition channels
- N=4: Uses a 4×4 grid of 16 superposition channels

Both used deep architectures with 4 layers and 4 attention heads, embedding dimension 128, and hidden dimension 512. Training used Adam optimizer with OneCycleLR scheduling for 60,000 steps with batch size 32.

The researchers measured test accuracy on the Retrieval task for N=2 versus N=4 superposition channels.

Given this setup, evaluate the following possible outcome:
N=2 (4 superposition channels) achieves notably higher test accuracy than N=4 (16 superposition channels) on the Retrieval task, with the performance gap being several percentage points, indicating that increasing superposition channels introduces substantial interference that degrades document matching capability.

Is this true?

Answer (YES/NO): YES